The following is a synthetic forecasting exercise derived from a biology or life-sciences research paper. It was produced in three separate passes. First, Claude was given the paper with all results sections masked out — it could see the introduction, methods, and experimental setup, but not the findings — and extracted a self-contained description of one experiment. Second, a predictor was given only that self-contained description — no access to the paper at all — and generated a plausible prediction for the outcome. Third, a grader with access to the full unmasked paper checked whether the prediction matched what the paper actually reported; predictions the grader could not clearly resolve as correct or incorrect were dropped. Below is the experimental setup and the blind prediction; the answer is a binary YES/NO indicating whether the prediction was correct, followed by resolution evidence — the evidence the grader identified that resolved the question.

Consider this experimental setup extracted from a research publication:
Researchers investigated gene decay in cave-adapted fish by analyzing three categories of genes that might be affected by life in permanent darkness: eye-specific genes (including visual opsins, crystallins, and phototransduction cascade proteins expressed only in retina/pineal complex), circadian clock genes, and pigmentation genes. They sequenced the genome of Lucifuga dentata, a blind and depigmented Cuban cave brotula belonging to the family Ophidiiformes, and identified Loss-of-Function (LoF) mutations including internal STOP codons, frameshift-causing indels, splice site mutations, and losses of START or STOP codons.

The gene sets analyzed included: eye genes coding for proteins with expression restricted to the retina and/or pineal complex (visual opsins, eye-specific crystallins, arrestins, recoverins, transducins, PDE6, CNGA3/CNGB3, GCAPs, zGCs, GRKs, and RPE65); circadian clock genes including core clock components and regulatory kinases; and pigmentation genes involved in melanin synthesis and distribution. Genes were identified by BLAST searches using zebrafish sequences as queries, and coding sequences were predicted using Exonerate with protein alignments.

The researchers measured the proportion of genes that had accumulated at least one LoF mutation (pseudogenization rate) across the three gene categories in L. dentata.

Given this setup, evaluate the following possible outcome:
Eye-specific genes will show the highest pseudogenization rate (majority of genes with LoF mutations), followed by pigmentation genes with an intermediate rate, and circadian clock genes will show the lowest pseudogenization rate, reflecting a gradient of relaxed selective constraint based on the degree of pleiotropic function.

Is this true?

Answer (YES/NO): NO